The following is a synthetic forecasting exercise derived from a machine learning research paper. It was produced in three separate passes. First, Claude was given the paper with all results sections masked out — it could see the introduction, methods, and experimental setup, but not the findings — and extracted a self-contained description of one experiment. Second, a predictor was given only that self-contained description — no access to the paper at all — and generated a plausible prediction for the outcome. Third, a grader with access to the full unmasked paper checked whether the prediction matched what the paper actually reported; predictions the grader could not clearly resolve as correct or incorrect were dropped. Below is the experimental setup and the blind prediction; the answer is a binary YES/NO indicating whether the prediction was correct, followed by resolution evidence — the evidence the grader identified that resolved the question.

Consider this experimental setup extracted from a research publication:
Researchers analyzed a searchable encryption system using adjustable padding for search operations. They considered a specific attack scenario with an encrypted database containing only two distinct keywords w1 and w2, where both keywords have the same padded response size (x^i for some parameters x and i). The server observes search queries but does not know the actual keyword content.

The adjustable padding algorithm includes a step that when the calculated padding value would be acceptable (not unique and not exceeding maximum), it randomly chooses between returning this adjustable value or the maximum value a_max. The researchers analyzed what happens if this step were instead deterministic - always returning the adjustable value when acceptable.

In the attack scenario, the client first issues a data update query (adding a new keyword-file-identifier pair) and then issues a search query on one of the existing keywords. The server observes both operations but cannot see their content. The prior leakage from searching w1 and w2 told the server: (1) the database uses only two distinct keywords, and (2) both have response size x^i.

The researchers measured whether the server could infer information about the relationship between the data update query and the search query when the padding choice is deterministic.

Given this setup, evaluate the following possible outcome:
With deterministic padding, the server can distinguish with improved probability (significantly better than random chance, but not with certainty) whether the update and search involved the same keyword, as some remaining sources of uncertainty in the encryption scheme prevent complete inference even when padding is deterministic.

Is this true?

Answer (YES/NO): NO